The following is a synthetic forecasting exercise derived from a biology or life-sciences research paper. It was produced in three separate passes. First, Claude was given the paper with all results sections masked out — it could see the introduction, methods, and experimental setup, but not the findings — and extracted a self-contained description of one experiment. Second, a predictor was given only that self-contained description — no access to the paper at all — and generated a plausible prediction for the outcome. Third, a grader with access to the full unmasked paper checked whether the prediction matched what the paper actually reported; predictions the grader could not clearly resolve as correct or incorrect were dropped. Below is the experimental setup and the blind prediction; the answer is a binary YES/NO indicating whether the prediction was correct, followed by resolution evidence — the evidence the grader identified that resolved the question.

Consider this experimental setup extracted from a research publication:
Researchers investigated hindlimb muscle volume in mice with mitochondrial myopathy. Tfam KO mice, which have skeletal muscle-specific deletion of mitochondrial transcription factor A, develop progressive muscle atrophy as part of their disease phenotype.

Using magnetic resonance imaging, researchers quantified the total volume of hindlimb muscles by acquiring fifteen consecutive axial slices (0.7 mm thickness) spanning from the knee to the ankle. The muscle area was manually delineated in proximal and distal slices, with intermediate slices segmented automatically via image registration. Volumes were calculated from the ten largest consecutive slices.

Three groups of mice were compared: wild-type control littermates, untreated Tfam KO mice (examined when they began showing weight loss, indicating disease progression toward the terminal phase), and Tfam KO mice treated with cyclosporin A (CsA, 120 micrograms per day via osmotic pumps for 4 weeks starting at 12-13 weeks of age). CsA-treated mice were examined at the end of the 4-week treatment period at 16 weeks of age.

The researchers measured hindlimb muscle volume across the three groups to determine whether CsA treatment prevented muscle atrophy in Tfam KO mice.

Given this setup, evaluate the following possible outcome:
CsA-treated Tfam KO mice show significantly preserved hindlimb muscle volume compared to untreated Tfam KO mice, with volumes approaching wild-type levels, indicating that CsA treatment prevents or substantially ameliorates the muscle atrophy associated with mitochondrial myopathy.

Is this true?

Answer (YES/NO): NO